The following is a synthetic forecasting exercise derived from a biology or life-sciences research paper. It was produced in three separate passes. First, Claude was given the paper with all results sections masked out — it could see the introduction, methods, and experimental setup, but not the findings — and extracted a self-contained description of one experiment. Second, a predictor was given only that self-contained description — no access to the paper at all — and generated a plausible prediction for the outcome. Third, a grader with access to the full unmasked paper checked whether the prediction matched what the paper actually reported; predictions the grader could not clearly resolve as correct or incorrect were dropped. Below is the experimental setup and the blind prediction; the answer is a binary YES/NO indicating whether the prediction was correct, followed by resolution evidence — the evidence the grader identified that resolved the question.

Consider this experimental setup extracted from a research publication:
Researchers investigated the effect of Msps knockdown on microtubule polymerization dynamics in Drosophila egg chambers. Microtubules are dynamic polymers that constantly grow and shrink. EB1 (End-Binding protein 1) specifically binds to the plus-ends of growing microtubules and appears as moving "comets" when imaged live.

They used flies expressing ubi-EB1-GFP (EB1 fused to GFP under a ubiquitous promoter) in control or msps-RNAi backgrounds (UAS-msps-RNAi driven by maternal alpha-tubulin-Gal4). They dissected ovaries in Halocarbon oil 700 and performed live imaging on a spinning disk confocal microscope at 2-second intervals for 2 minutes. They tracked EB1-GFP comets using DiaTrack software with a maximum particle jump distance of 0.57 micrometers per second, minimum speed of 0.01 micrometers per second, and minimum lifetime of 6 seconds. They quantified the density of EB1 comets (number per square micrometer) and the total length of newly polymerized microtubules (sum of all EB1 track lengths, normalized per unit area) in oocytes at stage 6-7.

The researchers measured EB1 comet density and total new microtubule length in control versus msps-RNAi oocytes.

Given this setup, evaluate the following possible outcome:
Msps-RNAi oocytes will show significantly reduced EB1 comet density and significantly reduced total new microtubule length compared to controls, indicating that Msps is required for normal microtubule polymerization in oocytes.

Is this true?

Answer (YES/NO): YES